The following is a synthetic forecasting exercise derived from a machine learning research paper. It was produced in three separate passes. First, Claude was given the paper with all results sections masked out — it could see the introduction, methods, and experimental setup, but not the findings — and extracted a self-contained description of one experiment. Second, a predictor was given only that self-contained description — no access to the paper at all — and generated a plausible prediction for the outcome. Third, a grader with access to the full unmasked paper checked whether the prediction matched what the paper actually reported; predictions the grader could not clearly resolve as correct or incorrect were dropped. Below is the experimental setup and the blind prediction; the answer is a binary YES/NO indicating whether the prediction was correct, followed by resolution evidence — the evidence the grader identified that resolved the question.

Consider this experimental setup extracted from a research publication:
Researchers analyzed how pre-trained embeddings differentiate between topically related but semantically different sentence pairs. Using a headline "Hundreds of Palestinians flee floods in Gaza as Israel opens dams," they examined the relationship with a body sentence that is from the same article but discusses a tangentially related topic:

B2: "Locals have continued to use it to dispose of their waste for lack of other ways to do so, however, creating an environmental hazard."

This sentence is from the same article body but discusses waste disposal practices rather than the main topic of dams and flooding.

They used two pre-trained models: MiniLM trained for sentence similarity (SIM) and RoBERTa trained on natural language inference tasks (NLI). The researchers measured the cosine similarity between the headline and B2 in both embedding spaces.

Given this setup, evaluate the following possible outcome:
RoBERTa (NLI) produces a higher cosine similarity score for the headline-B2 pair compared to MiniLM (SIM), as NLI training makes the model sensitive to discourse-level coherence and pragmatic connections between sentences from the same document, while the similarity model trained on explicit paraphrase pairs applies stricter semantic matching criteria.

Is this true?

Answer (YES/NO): YES